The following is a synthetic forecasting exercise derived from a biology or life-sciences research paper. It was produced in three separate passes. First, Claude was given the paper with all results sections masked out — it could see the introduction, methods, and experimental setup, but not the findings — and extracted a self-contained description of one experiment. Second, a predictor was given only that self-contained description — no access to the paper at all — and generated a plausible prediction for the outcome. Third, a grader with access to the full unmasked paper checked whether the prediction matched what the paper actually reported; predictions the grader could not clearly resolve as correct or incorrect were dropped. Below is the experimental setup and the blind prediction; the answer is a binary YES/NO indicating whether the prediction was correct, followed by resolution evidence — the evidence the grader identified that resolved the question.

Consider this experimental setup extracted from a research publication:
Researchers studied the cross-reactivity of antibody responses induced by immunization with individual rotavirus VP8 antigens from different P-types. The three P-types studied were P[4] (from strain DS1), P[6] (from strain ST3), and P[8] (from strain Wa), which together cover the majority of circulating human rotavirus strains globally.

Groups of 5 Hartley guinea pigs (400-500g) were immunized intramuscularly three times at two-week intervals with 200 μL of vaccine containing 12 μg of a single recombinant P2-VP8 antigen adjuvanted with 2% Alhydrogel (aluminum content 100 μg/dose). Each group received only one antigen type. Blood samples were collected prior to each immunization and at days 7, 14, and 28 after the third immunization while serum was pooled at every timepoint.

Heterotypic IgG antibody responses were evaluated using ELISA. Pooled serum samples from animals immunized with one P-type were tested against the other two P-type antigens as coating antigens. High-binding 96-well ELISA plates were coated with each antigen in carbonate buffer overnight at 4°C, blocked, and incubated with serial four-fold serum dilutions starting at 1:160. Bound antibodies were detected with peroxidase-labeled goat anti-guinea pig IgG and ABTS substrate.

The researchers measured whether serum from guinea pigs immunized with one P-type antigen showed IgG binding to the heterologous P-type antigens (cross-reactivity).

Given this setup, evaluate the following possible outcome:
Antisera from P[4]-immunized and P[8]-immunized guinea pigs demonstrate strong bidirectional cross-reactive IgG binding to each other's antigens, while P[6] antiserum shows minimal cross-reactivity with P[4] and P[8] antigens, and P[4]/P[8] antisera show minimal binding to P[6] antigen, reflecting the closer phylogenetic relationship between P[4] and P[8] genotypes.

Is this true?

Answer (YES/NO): NO